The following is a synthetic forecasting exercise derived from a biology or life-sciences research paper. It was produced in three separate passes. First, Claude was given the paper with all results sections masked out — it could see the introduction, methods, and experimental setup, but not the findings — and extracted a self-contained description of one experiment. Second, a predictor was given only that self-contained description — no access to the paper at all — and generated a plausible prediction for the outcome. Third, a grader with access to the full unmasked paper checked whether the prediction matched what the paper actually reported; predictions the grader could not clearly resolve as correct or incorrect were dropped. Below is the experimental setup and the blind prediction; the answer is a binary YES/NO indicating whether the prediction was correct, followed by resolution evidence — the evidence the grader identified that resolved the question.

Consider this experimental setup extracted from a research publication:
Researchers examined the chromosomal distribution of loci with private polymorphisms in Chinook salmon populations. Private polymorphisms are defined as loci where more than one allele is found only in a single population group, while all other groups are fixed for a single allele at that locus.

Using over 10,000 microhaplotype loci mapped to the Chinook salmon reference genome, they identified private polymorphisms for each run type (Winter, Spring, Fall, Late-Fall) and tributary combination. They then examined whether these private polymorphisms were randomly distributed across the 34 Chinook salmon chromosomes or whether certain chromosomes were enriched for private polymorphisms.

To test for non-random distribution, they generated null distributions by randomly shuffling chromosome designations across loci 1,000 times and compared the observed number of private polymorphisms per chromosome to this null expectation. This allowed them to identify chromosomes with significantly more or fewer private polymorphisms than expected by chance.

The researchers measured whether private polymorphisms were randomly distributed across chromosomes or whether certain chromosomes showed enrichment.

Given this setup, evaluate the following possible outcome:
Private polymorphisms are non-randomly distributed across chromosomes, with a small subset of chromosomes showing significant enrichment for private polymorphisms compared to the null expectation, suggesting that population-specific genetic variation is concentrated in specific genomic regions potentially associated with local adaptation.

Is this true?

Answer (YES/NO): NO